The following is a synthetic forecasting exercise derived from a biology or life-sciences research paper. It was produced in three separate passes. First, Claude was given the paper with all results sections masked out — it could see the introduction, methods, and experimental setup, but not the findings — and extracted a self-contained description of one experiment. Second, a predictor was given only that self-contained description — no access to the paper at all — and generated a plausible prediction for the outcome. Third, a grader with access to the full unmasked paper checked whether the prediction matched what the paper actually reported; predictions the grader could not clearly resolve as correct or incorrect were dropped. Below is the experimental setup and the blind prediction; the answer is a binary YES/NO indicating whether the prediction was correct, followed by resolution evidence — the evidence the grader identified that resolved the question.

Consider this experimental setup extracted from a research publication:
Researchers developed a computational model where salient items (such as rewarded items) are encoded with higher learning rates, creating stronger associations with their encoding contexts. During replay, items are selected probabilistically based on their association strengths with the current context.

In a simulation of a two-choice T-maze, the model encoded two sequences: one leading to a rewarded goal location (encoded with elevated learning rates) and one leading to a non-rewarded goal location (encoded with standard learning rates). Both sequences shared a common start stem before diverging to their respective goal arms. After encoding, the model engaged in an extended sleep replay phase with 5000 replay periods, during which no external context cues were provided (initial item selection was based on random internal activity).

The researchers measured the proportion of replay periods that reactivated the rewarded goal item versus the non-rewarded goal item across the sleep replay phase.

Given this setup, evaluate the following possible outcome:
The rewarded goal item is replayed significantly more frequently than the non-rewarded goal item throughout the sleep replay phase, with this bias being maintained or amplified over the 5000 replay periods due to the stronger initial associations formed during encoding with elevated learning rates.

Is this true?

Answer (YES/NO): YES